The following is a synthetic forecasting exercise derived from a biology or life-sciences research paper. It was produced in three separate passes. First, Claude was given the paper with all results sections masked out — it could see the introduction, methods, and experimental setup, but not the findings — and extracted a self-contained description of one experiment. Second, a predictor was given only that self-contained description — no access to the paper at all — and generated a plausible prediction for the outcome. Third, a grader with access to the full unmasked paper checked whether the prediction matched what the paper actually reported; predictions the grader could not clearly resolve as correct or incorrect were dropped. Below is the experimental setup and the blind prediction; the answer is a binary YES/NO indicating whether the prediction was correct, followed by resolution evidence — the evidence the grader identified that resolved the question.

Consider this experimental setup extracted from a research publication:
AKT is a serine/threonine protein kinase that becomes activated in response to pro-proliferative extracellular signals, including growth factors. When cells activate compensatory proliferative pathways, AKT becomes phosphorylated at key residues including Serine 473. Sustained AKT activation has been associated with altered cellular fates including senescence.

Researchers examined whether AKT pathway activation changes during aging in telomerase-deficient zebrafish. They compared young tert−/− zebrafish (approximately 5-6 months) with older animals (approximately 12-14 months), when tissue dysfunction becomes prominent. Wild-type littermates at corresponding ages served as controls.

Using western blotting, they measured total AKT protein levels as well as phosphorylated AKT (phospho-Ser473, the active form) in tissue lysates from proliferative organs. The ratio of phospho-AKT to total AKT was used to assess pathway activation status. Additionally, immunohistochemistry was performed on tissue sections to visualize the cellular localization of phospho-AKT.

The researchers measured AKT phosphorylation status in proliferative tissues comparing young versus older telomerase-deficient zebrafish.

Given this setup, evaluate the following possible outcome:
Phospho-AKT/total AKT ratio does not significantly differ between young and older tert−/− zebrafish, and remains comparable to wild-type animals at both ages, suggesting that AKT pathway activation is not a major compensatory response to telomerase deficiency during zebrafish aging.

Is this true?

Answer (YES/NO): NO